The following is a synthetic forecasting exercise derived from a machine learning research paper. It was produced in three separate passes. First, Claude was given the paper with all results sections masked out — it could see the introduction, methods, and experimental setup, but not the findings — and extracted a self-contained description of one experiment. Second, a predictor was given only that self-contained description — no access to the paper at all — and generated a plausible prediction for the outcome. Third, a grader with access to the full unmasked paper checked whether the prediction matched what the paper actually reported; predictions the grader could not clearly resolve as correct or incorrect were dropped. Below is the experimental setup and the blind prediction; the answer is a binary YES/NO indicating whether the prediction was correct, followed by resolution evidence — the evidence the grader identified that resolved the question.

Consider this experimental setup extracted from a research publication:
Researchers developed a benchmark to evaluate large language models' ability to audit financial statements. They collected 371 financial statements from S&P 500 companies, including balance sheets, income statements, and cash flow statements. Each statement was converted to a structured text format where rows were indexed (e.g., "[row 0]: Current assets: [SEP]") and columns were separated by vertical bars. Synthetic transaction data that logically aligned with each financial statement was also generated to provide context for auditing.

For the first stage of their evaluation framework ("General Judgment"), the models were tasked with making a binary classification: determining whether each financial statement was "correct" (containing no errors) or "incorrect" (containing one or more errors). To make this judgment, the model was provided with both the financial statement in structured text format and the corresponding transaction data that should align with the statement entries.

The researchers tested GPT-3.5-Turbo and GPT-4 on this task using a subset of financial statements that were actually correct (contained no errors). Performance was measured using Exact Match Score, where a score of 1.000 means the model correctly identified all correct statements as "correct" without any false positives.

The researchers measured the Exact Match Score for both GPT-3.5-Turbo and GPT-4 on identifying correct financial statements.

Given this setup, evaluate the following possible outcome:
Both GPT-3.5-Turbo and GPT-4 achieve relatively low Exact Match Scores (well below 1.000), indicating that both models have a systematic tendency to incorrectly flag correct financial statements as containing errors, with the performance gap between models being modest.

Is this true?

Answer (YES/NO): NO